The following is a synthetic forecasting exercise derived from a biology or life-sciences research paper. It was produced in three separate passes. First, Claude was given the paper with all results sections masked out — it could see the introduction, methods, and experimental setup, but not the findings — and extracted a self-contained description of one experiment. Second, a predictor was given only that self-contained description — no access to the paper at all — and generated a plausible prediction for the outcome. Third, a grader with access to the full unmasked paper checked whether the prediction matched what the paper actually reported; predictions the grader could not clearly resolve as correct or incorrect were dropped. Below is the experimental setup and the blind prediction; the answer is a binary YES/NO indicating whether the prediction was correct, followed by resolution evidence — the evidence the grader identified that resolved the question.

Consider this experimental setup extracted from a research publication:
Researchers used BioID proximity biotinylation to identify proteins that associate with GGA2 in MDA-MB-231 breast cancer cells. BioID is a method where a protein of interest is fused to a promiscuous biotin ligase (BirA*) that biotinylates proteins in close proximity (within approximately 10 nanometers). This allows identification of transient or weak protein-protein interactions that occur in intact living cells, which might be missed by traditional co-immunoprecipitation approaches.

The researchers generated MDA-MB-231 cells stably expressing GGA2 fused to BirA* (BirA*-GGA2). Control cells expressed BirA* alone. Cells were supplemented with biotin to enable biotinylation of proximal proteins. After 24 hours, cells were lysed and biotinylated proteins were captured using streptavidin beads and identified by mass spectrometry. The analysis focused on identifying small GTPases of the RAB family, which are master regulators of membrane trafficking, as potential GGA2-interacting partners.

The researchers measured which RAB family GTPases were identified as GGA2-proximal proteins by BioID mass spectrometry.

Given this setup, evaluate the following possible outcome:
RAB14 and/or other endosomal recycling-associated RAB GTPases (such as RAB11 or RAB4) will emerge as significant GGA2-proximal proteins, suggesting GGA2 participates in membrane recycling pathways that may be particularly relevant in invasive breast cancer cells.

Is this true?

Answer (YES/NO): NO